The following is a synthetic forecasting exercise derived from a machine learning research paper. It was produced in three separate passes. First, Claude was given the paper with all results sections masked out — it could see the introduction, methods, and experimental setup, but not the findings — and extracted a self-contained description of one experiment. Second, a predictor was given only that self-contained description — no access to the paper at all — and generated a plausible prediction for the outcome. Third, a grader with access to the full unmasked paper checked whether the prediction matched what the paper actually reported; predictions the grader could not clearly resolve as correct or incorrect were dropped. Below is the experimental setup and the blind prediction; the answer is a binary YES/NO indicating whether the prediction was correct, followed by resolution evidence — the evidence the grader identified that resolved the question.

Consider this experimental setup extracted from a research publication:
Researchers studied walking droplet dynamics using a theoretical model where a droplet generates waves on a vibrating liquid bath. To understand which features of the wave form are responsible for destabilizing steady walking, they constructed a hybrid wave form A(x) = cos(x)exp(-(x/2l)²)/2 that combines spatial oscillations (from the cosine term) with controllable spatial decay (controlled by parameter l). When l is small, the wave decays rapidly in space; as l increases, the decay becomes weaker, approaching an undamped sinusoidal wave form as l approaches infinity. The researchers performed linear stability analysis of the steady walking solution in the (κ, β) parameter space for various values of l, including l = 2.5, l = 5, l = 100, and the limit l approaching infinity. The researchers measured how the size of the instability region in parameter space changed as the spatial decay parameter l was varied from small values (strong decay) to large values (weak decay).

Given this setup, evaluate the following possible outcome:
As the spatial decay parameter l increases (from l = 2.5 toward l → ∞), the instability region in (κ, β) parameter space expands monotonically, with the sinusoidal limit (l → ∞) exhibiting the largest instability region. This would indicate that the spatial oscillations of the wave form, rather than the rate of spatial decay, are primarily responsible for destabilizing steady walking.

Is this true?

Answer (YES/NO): YES